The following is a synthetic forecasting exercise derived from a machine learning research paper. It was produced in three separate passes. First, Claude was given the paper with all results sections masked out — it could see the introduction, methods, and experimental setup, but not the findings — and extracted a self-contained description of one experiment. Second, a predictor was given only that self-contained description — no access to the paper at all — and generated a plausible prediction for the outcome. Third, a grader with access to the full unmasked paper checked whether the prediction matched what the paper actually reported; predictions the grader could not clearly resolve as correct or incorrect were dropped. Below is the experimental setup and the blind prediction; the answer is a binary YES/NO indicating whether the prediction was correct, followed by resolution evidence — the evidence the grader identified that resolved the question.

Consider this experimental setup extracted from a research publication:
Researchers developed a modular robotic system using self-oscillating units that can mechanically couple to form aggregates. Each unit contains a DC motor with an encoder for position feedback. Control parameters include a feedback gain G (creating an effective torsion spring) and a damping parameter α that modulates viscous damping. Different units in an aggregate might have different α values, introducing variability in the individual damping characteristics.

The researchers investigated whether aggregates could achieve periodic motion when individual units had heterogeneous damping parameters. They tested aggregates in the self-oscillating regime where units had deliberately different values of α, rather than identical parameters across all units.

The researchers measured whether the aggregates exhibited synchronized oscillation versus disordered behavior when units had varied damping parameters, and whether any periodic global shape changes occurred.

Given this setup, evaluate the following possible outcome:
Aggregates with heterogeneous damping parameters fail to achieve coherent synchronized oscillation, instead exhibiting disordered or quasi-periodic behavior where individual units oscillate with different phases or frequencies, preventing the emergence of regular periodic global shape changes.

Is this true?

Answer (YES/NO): NO